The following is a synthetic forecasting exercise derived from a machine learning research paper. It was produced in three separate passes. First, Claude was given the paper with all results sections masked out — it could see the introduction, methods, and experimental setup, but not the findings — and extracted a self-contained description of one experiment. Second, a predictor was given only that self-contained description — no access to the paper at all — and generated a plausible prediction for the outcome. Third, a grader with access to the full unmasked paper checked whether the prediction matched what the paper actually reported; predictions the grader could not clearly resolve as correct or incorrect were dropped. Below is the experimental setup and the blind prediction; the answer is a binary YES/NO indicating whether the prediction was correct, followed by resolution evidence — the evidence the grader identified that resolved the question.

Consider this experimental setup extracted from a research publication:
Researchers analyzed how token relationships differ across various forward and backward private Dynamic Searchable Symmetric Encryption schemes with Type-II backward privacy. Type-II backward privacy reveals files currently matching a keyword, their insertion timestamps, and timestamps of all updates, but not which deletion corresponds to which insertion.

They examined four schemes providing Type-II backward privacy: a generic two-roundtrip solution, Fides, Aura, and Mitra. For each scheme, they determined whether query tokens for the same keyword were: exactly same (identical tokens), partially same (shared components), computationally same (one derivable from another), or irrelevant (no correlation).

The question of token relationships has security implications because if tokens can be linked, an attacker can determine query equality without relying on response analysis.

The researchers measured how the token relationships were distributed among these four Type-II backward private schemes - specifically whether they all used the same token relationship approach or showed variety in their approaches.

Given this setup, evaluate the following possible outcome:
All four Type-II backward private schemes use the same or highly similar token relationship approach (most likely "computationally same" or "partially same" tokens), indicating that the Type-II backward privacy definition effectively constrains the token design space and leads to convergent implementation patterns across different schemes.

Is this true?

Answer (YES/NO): NO